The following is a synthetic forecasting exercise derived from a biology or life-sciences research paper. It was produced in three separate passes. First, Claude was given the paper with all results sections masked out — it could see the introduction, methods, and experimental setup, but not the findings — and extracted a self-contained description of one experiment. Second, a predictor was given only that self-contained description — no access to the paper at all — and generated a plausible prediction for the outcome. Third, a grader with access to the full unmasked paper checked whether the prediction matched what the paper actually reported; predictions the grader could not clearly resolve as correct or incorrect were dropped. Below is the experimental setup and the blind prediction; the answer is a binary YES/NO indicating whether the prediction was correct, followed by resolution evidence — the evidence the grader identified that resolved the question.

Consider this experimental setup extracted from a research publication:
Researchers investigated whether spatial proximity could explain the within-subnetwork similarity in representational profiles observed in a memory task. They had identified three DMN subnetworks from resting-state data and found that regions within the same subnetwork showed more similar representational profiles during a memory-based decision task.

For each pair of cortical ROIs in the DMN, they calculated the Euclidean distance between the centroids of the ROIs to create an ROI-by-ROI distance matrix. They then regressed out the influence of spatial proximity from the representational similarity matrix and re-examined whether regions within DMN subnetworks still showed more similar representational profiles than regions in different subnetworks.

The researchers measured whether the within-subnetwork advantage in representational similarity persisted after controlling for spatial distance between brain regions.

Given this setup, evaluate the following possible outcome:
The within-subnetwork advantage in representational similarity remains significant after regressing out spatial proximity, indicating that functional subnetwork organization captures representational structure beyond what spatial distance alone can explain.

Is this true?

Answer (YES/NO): YES